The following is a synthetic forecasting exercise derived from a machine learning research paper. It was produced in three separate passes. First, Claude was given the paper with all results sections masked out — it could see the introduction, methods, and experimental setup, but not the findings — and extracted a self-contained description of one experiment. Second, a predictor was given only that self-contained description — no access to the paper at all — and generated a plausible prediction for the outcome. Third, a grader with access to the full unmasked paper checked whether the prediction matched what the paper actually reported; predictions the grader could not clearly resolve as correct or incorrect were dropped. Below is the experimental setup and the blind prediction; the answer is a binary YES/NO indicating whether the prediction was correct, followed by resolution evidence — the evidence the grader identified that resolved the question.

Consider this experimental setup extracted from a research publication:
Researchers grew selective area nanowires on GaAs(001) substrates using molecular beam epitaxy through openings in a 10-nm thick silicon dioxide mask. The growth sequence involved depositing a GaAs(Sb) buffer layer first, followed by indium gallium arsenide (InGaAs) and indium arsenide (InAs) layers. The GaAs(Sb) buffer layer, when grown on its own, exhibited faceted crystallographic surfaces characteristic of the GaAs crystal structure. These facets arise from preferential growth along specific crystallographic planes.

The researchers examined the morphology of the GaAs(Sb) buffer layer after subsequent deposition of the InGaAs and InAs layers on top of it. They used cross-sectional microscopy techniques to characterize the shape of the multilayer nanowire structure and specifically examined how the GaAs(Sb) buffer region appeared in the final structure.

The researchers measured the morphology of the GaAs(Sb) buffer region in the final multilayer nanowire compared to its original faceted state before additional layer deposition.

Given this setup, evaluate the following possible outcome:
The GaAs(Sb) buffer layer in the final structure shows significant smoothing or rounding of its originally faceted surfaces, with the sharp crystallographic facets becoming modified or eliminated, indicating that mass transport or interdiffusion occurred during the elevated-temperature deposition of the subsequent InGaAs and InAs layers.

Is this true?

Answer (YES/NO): YES